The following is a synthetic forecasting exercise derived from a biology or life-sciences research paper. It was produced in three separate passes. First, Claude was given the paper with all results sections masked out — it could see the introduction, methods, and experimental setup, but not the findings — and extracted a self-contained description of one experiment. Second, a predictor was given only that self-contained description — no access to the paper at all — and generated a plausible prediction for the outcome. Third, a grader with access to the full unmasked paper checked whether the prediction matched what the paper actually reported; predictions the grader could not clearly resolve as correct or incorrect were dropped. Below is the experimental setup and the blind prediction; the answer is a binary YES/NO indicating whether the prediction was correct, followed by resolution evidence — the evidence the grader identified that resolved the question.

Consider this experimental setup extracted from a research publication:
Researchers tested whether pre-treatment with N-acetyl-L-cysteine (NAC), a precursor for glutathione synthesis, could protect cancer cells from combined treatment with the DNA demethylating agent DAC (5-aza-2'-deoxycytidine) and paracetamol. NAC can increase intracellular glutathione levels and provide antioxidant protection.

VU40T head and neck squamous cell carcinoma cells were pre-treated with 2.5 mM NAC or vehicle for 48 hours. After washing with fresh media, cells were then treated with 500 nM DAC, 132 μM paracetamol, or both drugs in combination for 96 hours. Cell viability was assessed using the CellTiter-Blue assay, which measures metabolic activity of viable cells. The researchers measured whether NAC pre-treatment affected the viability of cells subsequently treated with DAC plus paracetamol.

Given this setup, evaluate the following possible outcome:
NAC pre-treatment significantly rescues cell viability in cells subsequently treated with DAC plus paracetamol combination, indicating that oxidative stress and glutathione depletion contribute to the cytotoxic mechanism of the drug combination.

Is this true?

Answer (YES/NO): YES